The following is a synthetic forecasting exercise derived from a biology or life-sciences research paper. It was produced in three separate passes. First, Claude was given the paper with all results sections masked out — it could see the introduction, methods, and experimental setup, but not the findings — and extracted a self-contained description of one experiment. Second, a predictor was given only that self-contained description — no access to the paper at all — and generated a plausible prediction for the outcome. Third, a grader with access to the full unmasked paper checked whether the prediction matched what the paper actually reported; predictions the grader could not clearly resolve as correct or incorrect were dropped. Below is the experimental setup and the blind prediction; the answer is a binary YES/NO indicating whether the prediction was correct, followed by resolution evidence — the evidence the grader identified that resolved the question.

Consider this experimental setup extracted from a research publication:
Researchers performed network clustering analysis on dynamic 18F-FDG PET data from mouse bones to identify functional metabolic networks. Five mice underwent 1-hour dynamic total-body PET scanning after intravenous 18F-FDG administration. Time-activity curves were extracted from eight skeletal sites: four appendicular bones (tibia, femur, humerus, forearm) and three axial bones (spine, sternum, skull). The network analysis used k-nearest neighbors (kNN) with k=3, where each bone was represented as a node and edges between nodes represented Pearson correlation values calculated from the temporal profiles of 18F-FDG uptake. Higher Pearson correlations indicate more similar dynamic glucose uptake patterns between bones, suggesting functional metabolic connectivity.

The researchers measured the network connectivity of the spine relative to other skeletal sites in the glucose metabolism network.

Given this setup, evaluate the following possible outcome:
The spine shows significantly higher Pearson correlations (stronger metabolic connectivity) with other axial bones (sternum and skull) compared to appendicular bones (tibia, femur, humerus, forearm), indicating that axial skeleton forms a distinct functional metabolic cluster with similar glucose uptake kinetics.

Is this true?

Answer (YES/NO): NO